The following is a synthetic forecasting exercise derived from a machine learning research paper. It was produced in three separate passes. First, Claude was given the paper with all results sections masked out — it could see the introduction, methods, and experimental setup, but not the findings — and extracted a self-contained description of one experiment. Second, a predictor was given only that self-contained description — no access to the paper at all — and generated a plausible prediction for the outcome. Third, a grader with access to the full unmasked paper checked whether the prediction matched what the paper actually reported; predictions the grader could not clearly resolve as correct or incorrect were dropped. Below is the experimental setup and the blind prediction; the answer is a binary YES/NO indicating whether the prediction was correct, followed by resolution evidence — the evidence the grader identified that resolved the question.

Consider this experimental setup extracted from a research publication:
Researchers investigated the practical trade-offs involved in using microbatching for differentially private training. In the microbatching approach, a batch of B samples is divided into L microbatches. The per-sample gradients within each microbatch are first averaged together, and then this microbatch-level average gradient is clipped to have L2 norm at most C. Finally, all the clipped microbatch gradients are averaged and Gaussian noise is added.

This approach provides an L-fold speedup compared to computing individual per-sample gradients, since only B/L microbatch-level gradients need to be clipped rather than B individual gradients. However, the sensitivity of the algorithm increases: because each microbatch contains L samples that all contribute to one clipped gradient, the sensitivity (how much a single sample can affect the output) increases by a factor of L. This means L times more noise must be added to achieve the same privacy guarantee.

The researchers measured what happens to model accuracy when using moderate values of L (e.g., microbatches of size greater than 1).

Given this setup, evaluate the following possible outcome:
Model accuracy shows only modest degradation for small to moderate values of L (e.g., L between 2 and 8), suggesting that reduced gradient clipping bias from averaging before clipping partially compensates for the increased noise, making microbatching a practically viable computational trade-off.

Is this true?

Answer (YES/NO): NO